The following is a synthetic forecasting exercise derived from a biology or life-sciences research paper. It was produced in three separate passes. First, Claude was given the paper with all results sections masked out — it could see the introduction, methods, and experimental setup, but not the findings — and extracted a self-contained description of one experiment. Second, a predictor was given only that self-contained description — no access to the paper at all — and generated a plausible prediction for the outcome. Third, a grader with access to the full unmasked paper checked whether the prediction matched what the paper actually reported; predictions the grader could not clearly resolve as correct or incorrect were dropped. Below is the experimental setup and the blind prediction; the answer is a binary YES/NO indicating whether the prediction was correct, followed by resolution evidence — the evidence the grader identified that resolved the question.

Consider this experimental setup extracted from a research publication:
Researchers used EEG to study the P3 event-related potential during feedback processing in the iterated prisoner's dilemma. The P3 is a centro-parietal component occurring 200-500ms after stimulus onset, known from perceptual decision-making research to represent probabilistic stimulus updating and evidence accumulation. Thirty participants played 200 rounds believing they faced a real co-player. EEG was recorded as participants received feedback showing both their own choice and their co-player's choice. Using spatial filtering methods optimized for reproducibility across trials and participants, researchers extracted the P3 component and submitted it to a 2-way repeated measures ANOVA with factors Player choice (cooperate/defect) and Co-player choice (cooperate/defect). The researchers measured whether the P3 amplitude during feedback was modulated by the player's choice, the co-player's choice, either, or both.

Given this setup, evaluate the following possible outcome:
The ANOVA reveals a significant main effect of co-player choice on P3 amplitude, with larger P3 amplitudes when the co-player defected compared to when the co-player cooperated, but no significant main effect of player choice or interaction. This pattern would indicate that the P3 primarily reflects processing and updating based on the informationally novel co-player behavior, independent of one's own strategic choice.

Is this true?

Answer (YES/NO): NO